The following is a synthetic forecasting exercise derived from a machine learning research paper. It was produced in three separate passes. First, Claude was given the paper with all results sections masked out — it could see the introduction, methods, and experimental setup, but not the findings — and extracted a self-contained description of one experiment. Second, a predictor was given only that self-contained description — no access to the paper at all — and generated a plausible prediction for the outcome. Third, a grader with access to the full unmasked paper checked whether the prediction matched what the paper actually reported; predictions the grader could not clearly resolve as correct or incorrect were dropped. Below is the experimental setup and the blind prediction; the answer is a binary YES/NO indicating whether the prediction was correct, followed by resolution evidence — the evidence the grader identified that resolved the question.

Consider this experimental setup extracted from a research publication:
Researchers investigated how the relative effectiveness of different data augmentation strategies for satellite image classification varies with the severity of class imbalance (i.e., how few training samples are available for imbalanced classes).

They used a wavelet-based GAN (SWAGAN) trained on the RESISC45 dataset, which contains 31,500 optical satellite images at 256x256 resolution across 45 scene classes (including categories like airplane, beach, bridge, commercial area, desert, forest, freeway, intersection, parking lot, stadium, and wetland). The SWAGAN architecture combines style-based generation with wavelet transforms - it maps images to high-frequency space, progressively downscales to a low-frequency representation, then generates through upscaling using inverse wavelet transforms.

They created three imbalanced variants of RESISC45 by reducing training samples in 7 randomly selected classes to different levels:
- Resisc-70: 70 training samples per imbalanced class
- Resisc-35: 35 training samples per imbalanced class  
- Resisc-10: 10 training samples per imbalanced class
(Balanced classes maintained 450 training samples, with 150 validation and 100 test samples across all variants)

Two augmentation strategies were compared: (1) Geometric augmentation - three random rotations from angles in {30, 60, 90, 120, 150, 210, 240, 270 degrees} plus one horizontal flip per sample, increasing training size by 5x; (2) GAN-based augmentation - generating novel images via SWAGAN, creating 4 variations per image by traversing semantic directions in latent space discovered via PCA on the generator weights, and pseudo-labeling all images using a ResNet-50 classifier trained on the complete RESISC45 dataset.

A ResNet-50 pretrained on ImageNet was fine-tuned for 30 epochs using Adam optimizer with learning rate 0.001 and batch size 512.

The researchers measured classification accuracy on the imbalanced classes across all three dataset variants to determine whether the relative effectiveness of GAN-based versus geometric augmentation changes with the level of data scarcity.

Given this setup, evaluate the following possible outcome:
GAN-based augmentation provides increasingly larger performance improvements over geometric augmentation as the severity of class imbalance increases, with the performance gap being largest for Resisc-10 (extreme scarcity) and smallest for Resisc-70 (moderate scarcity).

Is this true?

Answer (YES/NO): NO